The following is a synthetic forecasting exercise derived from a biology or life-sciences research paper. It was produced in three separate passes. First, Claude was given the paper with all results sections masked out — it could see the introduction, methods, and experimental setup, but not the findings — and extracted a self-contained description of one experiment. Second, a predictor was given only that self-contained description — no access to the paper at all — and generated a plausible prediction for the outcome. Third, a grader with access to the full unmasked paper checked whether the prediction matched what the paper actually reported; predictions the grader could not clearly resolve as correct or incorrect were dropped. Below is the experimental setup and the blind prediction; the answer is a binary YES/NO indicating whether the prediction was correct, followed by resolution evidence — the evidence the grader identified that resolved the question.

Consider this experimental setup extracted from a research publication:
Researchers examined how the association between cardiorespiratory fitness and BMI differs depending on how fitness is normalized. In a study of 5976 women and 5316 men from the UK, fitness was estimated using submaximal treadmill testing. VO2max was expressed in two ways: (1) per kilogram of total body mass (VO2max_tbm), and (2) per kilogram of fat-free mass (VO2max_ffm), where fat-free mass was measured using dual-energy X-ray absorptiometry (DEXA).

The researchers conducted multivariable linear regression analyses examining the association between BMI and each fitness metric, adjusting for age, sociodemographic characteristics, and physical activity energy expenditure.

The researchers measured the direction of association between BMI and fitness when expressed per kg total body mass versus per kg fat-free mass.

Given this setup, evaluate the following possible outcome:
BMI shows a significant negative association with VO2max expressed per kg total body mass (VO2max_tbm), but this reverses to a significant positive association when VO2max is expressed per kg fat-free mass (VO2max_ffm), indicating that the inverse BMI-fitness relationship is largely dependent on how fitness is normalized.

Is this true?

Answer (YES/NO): YES